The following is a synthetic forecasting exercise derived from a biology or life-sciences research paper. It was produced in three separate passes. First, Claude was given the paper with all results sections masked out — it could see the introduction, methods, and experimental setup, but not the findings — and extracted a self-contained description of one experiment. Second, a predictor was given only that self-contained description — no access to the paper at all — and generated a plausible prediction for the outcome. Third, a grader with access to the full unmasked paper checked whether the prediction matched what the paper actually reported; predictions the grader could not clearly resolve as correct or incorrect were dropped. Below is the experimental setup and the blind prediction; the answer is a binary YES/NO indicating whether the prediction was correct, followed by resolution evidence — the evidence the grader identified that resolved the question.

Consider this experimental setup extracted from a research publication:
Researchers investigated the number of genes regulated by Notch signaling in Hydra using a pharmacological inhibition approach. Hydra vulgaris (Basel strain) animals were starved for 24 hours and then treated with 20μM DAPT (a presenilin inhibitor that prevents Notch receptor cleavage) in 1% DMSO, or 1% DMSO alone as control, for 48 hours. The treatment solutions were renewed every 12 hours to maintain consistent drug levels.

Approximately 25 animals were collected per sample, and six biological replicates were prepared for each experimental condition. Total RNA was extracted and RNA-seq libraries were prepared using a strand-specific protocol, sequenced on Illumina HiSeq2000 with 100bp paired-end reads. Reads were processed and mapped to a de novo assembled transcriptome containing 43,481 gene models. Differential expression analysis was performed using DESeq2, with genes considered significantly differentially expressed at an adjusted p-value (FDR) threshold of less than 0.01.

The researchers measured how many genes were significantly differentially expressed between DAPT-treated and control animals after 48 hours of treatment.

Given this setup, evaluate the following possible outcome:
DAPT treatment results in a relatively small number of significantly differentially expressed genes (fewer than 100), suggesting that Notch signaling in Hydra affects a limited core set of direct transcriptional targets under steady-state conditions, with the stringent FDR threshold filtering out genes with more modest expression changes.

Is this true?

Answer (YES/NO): NO